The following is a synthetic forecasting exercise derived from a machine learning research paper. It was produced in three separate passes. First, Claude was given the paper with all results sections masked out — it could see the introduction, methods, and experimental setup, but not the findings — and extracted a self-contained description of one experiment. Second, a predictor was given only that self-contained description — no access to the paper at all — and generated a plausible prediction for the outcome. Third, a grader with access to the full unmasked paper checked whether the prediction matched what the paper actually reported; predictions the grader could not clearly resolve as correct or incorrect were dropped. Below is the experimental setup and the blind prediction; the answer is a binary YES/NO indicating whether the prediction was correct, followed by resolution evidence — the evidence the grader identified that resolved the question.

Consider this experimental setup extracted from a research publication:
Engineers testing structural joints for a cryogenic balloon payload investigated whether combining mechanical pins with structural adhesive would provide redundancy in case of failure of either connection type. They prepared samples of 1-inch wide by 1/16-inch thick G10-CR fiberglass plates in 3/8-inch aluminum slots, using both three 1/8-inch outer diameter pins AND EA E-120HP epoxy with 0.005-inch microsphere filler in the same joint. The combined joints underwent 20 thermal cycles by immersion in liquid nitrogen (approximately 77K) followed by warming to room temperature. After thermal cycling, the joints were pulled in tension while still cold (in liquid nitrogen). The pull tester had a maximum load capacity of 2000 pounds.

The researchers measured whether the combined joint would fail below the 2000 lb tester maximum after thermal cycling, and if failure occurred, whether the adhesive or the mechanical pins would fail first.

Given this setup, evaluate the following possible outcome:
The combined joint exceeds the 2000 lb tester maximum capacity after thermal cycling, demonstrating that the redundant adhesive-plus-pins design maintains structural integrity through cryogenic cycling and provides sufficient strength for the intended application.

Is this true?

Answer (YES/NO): YES